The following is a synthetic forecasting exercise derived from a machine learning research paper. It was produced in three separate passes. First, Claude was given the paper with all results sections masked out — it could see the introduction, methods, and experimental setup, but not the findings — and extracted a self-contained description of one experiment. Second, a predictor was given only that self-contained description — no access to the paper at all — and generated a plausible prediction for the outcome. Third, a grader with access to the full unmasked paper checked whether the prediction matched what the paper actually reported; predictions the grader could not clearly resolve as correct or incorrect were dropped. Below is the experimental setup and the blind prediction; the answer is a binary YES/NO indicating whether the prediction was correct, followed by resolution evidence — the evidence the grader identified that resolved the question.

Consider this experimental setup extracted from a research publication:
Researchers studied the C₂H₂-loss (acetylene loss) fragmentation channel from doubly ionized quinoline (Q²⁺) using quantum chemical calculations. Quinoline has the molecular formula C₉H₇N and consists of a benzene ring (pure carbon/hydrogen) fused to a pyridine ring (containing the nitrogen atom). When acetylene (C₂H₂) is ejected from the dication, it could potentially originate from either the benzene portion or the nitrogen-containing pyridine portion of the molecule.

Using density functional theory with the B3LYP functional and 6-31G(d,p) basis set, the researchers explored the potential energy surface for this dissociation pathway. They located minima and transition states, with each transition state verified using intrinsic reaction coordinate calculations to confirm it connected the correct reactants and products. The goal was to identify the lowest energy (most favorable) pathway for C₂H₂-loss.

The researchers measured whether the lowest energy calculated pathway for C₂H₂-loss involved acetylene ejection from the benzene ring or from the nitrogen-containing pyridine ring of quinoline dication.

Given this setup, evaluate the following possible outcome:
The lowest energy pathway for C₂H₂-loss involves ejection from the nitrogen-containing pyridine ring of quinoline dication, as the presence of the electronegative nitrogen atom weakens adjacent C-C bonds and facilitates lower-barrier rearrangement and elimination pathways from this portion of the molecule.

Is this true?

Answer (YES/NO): NO